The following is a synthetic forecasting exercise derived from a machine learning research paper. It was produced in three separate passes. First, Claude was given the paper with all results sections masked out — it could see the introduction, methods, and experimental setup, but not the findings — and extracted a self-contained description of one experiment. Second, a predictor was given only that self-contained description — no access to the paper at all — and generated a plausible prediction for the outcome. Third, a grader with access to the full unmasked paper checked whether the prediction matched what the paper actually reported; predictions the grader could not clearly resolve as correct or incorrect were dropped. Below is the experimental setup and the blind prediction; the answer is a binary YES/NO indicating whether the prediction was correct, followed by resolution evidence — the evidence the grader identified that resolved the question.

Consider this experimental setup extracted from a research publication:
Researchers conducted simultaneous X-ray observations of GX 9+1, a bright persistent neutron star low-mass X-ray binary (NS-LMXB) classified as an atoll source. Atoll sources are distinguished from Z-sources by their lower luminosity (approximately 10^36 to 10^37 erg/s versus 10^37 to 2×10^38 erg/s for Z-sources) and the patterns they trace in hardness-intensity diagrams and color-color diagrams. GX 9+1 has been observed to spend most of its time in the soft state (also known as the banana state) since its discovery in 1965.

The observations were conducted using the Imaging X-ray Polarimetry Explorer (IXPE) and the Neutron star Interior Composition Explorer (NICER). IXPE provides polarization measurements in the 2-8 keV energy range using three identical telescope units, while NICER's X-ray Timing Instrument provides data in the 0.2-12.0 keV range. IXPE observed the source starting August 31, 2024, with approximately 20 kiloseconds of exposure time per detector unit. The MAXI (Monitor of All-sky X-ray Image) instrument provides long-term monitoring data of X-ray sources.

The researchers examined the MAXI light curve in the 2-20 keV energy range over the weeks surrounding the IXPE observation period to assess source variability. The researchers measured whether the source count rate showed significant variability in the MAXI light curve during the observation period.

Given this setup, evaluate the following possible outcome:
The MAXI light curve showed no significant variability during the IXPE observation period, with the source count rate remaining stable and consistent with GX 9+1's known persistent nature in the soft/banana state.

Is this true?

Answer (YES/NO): YES